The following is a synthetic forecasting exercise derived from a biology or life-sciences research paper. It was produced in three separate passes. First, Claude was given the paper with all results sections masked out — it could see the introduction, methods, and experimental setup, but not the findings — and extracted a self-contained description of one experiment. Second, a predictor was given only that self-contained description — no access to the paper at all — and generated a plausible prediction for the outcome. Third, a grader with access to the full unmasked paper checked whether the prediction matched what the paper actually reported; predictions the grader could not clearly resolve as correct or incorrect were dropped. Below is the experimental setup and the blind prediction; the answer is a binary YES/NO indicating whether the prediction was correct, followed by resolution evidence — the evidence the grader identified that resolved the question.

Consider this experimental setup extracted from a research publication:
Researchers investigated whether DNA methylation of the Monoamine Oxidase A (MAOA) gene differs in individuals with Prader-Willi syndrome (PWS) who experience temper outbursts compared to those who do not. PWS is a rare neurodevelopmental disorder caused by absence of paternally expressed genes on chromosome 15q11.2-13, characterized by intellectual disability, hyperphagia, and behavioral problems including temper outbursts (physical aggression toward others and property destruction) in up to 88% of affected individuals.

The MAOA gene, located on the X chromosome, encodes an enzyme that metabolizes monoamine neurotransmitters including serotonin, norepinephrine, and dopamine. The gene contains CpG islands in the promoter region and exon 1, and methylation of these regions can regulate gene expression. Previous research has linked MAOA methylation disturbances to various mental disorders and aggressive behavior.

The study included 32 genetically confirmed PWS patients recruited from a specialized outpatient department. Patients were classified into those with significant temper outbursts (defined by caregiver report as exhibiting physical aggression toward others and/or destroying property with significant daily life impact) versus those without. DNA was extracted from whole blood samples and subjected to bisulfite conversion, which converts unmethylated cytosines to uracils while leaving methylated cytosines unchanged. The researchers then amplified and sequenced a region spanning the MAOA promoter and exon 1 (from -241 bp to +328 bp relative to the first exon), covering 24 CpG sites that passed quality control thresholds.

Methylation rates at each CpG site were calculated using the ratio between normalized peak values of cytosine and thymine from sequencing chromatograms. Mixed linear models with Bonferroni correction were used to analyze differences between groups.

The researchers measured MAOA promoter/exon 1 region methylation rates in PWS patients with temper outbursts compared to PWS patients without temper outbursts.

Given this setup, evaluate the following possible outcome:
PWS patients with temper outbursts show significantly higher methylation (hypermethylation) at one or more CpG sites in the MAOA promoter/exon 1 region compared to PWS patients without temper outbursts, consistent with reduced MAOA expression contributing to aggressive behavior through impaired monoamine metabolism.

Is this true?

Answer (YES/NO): NO